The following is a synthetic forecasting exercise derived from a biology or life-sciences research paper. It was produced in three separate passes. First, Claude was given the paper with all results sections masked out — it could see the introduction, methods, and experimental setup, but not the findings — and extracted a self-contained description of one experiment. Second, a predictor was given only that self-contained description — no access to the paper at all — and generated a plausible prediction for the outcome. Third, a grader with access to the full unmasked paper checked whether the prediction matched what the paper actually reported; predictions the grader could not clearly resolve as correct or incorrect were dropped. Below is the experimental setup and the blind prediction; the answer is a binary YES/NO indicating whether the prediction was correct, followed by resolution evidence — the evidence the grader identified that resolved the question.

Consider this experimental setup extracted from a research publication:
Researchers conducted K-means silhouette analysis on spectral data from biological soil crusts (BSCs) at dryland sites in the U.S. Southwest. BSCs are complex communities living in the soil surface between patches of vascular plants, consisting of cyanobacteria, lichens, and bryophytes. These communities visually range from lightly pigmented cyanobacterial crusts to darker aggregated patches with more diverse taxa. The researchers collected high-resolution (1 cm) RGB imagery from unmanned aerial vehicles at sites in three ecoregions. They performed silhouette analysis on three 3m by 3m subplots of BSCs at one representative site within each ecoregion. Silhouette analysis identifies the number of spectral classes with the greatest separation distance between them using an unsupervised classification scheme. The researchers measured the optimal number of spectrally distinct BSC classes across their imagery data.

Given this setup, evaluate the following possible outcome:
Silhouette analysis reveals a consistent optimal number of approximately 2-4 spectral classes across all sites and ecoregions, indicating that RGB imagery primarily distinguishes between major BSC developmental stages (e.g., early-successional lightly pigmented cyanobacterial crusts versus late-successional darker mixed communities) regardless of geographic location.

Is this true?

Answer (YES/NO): YES